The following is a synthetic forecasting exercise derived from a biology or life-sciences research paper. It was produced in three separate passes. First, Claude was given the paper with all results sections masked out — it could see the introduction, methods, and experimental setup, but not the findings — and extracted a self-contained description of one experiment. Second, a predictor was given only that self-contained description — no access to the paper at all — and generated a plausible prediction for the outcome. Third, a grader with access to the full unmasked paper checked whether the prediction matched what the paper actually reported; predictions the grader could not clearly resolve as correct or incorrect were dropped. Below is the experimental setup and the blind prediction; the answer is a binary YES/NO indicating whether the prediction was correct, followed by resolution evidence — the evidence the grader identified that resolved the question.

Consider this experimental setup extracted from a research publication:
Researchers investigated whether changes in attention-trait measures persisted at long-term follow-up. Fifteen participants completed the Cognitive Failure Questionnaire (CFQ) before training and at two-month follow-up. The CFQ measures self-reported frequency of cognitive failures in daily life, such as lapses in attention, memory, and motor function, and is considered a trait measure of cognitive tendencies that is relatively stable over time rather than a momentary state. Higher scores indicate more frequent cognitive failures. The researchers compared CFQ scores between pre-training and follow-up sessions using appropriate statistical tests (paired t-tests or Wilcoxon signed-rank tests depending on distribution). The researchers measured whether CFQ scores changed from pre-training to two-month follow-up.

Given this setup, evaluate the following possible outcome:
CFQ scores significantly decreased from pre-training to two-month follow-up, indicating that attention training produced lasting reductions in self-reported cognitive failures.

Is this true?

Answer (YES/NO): NO